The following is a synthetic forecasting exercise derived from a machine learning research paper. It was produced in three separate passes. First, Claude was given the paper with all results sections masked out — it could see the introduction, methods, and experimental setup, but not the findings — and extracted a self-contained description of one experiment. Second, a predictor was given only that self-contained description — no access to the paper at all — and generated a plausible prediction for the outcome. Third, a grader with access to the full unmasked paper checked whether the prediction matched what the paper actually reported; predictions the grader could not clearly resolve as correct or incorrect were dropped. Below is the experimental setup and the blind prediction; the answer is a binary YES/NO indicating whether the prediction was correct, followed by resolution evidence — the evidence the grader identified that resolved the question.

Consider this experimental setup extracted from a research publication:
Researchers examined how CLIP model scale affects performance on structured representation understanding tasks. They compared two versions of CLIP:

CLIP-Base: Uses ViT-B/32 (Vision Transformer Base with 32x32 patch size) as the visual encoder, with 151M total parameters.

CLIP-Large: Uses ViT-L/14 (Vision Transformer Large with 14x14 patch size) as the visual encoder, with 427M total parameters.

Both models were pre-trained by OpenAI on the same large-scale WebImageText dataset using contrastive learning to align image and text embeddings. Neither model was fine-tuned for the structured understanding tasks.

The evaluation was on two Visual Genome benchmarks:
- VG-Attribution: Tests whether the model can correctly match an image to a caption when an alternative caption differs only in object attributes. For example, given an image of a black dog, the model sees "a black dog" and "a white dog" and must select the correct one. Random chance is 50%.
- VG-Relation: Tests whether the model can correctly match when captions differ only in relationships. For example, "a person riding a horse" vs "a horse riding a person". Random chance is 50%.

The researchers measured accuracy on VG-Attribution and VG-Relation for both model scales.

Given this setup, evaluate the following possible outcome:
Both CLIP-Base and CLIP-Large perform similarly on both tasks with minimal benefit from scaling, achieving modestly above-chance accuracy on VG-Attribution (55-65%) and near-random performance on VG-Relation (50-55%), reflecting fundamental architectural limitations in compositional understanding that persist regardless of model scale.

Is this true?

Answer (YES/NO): NO